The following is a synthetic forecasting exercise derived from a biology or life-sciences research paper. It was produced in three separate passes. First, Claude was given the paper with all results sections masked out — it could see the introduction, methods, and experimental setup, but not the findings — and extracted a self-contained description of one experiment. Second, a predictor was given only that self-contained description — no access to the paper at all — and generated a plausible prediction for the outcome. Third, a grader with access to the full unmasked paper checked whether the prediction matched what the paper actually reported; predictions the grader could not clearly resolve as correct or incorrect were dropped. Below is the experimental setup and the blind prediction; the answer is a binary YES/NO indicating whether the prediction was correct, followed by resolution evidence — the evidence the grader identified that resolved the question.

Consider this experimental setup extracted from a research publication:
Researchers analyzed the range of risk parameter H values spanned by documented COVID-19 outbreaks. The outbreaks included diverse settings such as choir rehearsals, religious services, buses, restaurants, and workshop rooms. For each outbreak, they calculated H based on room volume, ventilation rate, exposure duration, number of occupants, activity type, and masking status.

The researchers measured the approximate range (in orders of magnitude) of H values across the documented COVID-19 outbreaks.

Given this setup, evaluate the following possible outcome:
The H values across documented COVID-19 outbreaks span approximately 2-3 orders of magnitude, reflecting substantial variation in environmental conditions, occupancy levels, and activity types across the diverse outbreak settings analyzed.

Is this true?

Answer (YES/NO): YES